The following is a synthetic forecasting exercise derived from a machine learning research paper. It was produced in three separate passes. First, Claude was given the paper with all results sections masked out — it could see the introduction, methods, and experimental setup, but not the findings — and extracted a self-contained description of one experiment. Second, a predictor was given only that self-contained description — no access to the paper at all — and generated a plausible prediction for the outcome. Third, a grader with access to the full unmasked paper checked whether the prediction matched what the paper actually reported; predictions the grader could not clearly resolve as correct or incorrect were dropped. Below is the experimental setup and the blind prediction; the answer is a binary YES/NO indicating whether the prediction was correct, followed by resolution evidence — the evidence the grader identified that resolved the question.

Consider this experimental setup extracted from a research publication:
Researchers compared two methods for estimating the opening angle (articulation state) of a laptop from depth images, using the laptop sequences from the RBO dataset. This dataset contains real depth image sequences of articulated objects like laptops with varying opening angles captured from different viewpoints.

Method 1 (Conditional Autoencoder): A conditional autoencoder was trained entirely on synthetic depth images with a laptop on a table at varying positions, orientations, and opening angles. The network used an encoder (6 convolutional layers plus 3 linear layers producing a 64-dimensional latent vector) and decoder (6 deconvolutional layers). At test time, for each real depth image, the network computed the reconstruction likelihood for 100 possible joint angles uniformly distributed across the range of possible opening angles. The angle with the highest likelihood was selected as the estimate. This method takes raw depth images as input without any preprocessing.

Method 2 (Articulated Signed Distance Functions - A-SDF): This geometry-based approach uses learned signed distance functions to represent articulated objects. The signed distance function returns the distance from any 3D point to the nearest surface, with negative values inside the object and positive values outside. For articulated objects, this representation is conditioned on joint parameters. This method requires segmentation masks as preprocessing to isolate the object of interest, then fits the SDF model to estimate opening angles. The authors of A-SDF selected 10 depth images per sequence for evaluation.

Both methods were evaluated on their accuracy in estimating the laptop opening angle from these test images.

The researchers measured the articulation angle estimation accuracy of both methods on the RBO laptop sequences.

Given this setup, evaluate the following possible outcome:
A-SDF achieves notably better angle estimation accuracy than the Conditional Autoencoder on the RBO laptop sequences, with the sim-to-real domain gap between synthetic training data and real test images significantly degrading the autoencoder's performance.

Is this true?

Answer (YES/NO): NO